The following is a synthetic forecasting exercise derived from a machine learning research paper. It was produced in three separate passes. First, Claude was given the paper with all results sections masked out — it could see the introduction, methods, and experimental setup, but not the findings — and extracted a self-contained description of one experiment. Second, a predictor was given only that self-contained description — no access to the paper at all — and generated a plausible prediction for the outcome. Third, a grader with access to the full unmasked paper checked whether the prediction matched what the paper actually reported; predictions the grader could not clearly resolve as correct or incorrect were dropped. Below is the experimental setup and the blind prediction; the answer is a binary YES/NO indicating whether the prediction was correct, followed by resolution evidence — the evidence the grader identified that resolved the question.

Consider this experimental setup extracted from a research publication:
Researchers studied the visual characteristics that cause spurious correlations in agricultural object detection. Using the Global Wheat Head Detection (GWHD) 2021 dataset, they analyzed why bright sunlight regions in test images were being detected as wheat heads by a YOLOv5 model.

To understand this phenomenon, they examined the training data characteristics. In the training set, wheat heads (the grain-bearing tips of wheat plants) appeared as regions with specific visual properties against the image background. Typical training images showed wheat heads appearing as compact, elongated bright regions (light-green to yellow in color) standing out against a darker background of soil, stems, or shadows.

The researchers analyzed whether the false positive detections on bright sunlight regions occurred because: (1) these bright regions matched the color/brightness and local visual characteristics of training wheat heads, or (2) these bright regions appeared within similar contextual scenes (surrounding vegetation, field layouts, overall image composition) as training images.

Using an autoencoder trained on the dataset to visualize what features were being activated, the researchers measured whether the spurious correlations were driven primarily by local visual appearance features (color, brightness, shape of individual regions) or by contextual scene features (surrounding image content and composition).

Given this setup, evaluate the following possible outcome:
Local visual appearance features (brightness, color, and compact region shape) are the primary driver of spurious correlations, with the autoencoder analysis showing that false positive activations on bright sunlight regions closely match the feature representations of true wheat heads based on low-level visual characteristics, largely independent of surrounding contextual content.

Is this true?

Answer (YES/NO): YES